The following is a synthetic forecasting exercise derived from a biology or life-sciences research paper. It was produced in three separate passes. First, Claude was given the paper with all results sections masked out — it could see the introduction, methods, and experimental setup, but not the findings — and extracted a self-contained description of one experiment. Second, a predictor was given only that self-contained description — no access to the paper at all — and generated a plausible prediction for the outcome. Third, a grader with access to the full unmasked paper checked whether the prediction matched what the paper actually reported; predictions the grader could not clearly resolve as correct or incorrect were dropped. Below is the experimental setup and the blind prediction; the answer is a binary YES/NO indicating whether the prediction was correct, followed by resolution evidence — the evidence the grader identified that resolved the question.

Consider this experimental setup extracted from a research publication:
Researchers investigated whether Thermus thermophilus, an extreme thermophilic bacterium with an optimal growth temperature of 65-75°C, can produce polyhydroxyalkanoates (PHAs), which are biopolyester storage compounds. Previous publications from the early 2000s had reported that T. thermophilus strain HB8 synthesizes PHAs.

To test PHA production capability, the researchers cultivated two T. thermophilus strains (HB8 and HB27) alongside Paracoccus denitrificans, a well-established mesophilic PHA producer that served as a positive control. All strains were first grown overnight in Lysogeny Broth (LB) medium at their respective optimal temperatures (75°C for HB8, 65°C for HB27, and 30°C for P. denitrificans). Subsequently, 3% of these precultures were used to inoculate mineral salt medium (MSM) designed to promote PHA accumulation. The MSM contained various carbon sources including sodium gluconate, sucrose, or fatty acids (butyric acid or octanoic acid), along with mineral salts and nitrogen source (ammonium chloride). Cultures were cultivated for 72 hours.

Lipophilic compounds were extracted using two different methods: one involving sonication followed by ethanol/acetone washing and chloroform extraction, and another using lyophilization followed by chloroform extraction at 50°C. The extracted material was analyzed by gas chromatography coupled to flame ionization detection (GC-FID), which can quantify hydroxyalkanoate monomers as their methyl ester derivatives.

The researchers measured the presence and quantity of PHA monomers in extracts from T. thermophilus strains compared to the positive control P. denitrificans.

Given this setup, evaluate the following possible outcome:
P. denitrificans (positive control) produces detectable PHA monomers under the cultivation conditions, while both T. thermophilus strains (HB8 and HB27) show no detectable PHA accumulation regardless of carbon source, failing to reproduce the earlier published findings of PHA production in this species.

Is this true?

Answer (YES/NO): YES